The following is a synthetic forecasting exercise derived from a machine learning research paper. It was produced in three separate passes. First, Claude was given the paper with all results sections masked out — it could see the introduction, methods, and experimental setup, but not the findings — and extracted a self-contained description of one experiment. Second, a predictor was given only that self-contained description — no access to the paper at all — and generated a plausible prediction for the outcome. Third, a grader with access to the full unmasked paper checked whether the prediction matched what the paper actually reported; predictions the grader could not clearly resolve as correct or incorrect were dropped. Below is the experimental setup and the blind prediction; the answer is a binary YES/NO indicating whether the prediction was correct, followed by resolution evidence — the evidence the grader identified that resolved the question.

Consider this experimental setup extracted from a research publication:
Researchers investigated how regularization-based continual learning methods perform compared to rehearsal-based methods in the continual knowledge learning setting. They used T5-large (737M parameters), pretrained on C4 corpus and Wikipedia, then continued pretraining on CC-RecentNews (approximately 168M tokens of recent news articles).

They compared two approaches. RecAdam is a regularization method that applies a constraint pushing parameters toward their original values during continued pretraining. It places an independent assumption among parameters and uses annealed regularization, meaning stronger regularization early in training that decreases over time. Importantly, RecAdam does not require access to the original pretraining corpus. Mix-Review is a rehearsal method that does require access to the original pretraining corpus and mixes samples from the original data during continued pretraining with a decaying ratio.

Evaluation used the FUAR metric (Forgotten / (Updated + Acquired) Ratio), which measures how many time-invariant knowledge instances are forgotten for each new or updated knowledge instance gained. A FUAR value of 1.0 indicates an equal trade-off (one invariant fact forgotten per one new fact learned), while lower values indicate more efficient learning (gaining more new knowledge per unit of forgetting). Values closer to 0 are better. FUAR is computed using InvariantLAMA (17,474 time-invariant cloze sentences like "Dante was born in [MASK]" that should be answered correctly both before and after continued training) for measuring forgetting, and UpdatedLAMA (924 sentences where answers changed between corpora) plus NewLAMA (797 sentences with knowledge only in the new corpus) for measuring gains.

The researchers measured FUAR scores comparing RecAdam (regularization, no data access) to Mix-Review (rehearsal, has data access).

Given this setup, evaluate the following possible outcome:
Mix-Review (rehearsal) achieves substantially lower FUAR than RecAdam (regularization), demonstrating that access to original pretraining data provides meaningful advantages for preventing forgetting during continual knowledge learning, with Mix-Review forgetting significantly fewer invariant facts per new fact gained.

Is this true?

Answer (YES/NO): NO